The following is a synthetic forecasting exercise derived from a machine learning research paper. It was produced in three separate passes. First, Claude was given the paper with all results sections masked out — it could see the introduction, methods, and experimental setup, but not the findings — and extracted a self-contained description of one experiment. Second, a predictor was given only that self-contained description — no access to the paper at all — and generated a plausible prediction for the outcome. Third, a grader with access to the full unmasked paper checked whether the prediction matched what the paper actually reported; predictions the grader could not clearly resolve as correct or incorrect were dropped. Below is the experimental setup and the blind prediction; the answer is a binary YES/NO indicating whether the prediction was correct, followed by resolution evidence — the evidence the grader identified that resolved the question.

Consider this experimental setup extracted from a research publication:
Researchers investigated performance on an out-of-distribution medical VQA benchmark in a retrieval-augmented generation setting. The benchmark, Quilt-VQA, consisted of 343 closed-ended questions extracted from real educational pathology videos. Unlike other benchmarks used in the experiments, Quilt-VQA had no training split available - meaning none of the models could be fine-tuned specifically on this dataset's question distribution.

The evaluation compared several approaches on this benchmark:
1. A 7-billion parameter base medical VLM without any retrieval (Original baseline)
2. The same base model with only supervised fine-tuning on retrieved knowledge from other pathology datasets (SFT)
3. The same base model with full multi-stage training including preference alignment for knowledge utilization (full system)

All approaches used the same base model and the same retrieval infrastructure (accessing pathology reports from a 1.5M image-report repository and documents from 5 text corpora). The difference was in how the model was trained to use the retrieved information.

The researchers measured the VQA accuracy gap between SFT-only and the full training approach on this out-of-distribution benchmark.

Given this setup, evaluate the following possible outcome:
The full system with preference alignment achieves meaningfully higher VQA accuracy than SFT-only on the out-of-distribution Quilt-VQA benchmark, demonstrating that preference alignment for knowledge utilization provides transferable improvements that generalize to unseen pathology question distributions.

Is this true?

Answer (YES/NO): YES